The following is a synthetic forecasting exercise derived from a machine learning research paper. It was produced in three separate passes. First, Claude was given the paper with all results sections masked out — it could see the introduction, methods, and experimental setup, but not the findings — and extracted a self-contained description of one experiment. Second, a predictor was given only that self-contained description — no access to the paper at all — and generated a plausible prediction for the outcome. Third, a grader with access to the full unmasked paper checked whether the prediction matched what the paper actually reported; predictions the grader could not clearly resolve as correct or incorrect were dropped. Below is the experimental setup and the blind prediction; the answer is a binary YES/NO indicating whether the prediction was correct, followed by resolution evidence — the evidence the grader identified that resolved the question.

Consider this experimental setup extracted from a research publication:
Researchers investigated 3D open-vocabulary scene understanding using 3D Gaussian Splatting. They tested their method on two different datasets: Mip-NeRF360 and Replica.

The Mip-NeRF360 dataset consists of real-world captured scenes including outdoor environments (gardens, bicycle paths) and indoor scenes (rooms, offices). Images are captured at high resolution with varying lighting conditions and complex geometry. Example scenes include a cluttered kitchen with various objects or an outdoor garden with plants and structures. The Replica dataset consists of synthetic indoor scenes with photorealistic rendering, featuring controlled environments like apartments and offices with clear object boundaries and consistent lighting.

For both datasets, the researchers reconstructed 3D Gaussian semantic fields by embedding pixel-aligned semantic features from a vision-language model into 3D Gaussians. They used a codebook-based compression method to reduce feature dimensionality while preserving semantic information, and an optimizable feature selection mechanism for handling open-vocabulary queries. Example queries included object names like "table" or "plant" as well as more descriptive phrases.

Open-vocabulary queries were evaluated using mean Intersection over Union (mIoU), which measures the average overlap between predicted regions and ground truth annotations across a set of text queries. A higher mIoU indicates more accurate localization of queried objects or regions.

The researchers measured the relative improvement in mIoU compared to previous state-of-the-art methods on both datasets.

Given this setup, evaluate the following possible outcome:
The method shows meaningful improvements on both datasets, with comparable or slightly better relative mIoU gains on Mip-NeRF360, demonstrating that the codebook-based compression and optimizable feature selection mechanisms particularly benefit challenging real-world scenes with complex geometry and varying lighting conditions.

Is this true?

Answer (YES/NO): NO